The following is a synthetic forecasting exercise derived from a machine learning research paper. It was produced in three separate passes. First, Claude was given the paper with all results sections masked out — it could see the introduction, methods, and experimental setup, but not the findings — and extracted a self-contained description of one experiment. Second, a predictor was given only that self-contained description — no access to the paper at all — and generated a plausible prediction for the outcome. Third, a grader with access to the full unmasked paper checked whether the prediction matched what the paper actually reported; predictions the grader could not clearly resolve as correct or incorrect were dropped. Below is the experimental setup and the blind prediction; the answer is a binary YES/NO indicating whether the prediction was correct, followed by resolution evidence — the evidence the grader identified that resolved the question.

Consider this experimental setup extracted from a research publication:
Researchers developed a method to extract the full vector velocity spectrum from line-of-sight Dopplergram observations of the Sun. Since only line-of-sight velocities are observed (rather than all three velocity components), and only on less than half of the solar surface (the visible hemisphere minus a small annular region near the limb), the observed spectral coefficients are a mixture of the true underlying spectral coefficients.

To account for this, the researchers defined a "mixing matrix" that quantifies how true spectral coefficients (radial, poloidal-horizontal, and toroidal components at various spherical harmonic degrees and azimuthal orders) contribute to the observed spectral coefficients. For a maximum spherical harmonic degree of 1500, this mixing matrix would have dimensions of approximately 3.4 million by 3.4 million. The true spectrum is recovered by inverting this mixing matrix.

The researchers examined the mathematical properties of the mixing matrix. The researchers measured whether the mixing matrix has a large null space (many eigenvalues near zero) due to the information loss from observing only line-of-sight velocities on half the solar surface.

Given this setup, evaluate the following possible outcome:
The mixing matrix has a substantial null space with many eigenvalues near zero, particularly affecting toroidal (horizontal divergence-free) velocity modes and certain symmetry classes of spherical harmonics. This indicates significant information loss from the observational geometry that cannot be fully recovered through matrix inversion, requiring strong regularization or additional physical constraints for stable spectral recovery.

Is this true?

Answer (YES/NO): YES